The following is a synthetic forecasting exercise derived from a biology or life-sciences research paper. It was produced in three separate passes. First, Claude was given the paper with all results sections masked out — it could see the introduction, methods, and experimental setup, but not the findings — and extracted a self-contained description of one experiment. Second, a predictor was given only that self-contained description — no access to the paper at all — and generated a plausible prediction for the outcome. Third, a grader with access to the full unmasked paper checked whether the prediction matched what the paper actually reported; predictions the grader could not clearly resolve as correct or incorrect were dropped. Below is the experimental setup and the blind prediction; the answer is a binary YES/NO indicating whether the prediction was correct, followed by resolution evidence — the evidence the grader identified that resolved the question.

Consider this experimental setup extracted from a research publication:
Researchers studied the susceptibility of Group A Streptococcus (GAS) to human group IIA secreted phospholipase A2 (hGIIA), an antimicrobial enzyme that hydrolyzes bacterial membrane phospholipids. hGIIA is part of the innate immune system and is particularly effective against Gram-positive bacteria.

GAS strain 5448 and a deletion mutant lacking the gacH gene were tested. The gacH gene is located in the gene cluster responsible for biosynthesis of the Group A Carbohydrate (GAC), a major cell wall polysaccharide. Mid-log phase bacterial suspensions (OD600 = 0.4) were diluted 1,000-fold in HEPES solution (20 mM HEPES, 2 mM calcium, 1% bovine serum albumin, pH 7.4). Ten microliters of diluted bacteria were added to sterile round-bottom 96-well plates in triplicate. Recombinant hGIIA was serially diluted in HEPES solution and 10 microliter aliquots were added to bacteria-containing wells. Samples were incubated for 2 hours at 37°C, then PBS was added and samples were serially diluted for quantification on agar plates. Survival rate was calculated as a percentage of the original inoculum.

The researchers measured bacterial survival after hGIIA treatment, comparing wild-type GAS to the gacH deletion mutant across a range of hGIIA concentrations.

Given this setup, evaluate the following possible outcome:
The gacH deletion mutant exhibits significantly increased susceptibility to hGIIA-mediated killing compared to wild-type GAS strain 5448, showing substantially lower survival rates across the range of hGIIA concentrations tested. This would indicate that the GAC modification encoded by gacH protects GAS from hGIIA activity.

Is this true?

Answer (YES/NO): NO